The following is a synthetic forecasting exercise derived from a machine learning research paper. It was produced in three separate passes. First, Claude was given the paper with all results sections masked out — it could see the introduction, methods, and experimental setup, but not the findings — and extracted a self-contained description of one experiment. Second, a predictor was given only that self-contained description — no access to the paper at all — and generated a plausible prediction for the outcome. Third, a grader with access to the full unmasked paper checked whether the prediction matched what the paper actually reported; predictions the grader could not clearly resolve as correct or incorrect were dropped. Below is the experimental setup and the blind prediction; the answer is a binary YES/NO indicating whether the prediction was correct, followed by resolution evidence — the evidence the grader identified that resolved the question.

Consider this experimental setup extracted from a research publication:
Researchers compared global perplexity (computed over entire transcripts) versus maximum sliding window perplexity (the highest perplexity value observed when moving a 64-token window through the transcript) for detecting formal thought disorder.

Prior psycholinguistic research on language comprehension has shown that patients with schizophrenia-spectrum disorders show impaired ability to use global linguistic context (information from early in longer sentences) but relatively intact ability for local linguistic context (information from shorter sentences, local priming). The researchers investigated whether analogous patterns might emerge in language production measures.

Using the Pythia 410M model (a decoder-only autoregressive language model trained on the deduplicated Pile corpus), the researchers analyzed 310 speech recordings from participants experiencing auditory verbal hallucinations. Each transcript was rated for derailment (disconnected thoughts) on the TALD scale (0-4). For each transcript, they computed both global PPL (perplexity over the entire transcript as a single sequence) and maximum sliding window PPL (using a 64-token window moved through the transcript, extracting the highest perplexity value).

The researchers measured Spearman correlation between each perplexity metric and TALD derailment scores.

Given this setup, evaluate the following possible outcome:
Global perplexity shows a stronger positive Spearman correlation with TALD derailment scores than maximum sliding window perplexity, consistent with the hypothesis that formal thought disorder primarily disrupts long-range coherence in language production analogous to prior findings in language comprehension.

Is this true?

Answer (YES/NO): NO